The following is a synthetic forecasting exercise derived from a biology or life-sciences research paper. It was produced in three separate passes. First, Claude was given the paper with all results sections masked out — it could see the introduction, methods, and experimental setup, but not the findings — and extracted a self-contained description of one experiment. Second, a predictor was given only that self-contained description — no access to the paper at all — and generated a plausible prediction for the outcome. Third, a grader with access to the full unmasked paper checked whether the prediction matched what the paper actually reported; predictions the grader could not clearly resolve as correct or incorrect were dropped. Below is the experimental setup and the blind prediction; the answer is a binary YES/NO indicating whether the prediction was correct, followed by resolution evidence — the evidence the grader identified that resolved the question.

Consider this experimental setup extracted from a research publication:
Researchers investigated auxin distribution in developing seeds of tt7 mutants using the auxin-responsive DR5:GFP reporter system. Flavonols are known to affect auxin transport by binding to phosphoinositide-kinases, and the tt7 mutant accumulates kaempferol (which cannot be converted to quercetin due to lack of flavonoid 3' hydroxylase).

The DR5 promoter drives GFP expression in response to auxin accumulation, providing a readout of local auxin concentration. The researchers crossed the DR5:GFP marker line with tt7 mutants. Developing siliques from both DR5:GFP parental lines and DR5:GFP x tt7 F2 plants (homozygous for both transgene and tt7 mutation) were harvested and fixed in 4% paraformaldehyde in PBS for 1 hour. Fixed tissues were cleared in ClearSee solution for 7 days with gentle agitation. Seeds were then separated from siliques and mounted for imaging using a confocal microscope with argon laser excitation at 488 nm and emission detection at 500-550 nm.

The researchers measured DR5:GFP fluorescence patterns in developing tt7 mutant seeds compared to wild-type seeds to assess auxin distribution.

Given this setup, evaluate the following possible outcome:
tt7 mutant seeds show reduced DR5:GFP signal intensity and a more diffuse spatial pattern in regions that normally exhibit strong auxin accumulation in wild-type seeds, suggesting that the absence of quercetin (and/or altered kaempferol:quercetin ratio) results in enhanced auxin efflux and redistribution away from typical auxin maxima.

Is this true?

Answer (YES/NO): NO